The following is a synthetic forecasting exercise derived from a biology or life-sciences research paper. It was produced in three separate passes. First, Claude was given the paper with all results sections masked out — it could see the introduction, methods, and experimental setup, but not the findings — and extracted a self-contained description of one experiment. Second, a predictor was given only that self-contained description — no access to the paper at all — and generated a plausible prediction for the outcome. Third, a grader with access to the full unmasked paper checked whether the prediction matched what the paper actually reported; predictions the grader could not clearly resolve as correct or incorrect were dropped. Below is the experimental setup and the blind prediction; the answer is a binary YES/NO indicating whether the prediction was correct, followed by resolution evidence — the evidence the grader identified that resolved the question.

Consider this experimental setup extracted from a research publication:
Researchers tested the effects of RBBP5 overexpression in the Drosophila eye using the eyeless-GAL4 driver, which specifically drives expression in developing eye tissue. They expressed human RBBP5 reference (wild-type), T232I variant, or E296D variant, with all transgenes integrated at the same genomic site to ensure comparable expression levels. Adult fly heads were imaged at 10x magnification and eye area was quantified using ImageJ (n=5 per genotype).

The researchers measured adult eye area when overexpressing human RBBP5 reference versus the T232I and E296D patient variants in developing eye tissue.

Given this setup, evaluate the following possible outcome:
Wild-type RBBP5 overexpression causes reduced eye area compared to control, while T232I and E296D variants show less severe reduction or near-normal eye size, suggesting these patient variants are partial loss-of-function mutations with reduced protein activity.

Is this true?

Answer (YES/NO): NO